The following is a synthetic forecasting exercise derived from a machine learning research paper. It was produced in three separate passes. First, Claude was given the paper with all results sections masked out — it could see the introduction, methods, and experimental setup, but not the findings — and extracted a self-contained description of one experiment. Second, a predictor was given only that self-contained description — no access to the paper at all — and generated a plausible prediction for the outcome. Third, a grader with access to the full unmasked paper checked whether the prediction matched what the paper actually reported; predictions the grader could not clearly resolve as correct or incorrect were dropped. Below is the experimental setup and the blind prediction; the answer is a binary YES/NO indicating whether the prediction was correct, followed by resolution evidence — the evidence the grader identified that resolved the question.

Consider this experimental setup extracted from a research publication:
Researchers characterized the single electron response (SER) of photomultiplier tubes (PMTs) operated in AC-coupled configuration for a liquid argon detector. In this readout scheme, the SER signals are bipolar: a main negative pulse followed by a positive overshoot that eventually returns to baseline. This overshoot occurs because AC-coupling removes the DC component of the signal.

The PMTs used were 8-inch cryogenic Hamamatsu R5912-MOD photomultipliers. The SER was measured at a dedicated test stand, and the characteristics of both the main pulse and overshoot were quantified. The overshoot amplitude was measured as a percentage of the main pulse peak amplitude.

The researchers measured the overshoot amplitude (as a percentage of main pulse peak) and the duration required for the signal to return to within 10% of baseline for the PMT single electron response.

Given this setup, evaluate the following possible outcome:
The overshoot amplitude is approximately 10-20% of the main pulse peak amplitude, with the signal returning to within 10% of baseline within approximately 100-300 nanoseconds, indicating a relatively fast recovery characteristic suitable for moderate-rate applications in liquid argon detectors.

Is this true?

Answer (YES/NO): NO